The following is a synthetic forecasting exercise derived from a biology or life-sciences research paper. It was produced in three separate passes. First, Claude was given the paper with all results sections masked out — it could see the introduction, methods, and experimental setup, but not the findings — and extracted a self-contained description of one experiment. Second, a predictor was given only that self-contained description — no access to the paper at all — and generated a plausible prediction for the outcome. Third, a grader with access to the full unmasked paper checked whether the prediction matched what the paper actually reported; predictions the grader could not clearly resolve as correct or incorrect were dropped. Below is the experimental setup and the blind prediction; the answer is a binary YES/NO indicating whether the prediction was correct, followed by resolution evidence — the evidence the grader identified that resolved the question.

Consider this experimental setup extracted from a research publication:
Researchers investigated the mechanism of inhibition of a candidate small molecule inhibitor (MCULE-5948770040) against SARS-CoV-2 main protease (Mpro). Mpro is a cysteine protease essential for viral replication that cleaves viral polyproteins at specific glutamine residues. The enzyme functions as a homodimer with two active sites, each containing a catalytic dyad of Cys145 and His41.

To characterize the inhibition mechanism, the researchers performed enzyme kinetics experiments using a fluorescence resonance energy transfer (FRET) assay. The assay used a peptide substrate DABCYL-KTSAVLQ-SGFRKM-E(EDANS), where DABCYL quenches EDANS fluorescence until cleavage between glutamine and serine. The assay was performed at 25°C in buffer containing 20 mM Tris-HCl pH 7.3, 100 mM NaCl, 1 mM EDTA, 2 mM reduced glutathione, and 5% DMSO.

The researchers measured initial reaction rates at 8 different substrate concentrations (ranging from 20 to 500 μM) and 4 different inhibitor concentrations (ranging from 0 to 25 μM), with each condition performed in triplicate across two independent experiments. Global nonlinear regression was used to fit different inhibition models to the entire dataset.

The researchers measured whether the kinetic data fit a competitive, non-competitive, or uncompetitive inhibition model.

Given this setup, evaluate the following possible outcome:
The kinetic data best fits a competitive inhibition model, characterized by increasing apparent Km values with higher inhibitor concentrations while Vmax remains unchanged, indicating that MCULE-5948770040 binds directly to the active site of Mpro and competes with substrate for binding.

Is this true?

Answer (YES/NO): YES